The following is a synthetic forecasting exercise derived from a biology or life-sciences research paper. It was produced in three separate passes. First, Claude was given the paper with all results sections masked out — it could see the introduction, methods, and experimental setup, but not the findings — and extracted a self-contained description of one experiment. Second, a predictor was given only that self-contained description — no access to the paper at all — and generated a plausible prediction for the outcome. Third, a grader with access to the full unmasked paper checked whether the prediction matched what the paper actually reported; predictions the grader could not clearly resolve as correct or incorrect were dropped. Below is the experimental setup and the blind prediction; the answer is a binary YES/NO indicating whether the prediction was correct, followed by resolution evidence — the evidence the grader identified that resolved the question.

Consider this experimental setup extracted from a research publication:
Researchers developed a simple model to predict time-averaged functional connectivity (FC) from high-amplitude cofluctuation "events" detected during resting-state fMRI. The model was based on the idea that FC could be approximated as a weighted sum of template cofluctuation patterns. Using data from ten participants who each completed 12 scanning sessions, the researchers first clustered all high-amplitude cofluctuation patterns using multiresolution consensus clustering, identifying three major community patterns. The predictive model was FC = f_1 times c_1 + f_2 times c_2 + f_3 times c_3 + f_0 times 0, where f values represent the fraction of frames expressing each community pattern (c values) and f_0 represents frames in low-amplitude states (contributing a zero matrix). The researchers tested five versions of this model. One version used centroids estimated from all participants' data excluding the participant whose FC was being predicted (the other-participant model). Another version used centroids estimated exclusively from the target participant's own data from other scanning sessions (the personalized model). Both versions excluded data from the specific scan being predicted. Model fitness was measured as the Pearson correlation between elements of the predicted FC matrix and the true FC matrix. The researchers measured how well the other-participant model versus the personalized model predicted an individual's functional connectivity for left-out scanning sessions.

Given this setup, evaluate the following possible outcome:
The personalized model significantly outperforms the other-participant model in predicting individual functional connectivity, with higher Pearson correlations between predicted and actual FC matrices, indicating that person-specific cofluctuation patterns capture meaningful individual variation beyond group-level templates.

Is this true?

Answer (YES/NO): YES